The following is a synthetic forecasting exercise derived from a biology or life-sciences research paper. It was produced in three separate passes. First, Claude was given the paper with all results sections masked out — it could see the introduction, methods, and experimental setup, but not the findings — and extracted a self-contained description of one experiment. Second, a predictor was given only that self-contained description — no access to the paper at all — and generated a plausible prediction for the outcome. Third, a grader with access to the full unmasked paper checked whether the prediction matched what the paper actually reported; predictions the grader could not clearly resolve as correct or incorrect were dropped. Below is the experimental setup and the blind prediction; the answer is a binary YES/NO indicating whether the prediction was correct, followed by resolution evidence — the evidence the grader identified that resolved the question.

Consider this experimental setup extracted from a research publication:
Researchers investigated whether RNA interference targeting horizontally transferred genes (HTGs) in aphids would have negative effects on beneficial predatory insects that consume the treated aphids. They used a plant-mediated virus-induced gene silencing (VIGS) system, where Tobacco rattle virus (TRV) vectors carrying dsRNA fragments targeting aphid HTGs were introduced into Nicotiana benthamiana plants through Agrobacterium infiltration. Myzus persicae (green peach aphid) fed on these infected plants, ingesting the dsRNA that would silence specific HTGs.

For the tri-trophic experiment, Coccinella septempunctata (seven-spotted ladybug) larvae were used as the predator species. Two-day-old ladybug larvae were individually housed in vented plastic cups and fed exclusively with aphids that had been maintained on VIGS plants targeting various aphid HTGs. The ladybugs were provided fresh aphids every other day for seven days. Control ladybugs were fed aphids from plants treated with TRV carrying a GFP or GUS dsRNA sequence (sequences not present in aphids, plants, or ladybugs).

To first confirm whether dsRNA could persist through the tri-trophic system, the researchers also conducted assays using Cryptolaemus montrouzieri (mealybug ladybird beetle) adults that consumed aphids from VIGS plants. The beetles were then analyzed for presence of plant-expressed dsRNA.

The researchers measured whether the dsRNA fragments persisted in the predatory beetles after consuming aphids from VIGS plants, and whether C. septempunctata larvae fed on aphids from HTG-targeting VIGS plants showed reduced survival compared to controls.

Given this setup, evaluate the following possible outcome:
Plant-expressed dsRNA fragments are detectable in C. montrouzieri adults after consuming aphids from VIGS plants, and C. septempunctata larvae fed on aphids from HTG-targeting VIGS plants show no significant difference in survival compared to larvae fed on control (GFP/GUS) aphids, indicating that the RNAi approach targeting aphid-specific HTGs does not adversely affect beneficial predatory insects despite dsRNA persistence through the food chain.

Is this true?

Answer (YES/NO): YES